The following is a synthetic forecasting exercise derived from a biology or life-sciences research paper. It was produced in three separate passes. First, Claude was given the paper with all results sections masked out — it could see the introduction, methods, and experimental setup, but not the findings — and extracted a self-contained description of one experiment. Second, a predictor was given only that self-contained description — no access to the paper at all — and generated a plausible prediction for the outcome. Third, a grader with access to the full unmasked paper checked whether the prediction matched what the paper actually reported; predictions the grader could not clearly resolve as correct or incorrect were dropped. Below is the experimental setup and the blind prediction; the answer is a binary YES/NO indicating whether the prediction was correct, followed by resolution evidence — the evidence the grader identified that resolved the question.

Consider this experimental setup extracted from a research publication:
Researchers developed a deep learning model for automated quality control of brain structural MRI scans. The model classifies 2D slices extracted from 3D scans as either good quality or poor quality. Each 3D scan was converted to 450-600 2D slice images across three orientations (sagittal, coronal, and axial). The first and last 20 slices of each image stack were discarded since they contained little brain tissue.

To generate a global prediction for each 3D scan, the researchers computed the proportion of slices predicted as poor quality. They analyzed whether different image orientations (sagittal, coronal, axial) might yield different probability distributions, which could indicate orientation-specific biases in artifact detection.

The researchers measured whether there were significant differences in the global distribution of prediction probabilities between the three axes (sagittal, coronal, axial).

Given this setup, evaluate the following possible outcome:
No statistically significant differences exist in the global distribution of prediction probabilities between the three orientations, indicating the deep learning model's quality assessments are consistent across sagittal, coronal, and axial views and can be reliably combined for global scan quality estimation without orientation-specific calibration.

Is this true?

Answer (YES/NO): YES